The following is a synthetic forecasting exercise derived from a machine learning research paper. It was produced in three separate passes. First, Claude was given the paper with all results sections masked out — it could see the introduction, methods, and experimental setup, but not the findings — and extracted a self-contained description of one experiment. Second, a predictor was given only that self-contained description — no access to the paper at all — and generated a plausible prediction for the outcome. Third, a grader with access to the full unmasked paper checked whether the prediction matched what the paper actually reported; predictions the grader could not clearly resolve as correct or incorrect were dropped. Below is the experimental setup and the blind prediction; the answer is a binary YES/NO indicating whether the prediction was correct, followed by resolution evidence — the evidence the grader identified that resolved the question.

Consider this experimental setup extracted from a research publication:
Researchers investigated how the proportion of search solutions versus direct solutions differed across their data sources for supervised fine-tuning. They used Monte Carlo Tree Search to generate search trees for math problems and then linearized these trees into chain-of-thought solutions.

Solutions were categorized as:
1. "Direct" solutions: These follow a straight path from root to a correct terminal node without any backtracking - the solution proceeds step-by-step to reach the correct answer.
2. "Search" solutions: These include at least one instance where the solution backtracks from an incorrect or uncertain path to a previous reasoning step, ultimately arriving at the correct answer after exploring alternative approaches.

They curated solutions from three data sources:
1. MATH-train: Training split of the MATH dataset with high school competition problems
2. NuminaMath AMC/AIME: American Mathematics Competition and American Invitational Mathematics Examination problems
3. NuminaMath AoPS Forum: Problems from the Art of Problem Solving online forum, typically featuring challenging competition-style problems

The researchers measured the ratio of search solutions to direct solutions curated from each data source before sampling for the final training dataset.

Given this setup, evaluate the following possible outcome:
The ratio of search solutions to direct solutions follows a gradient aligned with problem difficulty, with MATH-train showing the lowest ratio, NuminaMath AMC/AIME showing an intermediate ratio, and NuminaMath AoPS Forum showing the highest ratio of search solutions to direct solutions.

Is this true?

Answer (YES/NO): YES